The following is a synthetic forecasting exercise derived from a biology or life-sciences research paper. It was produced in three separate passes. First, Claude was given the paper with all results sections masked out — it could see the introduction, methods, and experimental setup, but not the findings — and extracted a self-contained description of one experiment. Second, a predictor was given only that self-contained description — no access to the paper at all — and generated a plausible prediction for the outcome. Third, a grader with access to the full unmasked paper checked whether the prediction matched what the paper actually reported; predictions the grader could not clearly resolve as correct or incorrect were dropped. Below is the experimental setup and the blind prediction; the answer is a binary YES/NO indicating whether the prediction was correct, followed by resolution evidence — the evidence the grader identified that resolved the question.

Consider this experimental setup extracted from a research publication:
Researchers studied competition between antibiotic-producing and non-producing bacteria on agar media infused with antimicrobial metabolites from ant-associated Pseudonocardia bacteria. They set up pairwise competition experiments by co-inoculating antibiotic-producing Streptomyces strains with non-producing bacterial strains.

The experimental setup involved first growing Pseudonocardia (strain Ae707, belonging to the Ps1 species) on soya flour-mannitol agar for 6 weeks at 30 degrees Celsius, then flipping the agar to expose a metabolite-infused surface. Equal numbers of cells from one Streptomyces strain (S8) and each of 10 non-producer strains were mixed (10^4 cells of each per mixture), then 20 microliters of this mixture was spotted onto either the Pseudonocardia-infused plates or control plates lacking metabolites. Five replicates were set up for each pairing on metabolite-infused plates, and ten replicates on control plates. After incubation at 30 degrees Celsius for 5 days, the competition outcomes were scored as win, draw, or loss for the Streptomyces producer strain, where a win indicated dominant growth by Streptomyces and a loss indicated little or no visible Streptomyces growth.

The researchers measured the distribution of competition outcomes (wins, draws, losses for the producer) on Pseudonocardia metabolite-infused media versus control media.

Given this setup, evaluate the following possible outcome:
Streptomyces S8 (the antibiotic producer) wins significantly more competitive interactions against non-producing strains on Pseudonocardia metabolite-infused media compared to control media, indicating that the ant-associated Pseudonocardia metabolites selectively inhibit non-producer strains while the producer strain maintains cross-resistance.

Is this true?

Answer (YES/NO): YES